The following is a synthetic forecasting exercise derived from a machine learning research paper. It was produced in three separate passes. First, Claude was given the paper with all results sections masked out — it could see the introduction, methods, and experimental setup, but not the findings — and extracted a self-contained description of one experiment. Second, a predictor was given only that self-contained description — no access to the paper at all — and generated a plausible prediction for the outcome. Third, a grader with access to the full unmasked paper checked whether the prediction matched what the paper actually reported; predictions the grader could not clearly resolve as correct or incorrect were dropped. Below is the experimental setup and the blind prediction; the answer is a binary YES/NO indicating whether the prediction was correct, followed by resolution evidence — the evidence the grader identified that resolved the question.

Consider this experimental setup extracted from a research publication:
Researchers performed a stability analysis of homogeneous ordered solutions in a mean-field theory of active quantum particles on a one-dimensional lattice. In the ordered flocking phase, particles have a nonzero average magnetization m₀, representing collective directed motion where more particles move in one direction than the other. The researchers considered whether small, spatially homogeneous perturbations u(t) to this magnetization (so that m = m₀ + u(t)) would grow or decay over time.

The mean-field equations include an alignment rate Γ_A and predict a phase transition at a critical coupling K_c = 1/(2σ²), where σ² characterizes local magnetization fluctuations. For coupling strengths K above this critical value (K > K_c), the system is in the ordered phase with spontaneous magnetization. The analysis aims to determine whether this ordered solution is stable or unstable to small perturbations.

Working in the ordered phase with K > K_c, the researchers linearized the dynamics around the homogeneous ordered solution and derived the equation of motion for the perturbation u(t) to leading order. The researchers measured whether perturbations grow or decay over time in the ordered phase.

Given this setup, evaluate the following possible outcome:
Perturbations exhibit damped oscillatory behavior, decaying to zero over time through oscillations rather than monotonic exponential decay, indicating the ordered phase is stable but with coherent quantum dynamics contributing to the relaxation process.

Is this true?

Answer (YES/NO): NO